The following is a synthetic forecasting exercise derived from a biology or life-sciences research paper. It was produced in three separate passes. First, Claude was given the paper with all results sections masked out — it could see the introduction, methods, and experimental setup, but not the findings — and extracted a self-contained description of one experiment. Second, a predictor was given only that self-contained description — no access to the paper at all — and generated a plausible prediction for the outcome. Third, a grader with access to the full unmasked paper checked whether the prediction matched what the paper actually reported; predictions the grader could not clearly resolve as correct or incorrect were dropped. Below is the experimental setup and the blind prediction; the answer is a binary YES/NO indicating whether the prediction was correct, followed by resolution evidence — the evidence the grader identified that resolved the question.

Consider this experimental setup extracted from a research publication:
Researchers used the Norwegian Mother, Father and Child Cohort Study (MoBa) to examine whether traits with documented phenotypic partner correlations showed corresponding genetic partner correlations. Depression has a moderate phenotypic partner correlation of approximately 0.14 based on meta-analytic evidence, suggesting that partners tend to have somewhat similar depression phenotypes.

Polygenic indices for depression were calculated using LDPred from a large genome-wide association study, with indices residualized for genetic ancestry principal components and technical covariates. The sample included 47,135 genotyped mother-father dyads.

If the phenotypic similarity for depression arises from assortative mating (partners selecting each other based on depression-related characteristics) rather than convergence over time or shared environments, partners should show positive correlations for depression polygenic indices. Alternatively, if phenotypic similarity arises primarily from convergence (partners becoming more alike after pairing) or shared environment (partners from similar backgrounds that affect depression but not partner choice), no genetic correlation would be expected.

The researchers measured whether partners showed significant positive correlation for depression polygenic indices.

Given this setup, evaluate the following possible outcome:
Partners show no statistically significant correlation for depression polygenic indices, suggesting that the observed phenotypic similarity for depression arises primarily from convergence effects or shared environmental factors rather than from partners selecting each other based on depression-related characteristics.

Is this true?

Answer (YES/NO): YES